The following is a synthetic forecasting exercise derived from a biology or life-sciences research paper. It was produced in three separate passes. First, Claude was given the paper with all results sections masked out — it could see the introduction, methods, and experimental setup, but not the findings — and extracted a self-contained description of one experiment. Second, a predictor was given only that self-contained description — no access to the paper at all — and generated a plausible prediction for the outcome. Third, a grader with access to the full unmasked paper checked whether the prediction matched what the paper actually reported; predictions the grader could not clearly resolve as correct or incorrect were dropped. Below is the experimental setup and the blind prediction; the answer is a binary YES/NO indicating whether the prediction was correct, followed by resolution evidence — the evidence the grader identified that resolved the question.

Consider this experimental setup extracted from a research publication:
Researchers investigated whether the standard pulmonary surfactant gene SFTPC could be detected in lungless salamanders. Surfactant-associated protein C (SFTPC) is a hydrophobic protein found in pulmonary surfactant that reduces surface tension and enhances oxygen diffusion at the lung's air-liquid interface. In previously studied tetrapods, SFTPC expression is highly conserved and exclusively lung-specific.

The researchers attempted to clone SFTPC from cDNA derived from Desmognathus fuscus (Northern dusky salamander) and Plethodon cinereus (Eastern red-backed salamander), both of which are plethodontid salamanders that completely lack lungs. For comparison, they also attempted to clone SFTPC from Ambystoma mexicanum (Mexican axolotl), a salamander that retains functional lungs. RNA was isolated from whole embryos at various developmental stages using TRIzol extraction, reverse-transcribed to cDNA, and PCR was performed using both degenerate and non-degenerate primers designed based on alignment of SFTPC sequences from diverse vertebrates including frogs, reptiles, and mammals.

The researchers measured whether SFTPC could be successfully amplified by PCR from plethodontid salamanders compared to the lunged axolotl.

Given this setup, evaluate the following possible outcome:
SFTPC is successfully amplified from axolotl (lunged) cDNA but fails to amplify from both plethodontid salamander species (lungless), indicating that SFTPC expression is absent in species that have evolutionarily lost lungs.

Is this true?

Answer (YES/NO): NO